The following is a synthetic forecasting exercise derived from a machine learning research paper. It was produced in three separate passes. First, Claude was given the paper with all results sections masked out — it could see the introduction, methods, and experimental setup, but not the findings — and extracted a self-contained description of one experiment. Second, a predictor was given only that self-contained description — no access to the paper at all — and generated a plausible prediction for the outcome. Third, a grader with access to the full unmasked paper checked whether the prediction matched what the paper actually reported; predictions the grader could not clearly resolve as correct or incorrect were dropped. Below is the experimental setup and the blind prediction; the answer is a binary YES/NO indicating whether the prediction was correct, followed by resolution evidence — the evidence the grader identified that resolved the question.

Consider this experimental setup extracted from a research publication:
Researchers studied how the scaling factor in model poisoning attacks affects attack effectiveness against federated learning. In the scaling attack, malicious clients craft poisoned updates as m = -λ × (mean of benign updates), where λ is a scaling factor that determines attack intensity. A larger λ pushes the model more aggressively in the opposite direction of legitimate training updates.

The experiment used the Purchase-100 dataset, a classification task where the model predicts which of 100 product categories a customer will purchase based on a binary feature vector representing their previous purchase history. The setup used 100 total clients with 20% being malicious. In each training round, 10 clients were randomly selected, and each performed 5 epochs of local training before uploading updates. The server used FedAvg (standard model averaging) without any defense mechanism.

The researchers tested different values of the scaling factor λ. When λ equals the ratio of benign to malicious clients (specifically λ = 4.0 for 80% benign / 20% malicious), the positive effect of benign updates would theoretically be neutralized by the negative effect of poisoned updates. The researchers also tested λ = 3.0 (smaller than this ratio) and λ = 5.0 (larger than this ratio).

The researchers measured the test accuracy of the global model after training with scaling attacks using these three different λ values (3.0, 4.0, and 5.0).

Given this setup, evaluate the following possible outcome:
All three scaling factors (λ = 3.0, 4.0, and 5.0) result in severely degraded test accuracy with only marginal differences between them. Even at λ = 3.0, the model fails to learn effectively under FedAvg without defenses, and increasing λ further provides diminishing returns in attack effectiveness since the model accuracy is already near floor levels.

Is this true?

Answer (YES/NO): NO